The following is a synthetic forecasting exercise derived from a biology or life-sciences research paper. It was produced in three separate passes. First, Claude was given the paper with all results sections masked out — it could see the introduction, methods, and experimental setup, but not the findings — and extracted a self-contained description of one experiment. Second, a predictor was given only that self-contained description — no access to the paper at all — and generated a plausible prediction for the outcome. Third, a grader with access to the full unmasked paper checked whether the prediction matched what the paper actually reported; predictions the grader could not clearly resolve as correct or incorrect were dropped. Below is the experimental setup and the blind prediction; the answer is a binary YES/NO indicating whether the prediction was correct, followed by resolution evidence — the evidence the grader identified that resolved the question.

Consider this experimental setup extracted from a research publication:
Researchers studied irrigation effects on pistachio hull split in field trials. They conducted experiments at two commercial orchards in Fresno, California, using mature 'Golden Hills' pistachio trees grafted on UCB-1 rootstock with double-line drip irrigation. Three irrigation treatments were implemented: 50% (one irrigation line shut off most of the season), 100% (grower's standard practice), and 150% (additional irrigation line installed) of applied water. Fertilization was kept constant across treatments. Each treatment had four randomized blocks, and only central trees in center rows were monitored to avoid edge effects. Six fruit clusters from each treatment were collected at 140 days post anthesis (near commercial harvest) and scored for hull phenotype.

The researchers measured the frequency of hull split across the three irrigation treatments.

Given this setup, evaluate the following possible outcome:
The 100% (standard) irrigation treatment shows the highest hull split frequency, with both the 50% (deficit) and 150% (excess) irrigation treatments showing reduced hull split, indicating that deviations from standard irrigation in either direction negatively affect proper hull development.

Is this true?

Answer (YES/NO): NO